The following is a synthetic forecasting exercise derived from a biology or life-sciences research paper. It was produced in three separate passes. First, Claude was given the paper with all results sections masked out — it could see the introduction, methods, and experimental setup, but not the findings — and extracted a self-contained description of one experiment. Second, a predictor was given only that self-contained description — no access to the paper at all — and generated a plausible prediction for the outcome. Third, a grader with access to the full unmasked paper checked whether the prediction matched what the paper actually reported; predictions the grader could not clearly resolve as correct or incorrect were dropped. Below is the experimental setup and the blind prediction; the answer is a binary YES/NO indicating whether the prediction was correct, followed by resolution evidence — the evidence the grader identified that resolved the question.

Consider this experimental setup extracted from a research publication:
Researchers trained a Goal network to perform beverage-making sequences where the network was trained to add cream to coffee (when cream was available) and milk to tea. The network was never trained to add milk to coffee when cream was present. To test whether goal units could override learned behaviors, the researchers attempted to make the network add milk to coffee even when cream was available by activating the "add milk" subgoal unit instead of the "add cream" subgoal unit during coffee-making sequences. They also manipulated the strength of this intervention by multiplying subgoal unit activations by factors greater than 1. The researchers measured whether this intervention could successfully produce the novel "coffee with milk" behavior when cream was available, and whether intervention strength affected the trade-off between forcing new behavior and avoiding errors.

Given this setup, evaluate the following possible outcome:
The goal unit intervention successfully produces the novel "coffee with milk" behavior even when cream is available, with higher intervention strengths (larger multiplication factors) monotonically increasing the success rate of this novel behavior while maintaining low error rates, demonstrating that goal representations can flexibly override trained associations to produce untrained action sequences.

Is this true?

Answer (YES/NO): NO